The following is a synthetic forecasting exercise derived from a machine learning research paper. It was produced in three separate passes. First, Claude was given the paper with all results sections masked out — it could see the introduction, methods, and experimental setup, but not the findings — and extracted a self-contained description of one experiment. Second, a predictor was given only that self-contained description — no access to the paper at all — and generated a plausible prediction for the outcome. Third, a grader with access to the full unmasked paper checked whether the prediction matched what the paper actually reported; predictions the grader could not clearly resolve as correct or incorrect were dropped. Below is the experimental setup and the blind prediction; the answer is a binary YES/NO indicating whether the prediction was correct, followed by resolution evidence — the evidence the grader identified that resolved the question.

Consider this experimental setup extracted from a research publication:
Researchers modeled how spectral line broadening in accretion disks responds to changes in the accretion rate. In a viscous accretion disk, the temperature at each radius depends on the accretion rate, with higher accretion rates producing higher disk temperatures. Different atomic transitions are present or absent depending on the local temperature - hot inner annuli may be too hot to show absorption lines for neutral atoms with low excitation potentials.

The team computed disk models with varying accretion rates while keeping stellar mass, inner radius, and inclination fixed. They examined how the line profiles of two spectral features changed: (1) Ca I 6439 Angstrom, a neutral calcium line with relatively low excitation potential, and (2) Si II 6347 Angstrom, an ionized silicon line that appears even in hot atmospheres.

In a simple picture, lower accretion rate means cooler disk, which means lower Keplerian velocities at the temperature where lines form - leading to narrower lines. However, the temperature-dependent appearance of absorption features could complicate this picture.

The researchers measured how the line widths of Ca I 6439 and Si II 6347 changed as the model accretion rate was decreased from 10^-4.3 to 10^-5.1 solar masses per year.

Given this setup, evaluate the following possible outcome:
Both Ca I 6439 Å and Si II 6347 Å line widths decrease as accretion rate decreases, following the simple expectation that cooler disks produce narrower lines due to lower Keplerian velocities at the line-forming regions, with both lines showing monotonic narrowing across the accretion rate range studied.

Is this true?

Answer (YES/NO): NO